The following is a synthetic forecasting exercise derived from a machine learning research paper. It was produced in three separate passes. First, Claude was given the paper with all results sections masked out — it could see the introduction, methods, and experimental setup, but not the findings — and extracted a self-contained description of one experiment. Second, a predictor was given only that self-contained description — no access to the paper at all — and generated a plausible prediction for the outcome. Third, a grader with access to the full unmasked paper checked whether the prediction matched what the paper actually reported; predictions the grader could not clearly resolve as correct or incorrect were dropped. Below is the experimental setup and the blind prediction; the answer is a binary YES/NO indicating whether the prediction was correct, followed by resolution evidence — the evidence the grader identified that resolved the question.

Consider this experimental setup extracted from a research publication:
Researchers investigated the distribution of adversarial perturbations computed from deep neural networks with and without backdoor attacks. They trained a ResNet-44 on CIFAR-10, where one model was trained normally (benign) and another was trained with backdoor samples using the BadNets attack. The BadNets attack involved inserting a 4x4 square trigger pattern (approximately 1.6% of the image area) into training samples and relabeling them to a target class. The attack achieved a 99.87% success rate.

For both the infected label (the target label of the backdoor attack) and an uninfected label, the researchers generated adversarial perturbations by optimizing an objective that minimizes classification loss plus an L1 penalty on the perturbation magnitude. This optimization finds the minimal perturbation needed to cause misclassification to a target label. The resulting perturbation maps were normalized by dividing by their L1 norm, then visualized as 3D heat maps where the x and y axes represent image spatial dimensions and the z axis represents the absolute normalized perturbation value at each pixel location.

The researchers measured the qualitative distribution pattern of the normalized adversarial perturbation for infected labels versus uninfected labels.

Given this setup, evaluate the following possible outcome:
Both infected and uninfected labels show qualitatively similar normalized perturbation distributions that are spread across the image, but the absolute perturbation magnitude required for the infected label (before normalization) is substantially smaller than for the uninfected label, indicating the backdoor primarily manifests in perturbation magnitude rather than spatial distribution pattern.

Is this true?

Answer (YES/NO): NO